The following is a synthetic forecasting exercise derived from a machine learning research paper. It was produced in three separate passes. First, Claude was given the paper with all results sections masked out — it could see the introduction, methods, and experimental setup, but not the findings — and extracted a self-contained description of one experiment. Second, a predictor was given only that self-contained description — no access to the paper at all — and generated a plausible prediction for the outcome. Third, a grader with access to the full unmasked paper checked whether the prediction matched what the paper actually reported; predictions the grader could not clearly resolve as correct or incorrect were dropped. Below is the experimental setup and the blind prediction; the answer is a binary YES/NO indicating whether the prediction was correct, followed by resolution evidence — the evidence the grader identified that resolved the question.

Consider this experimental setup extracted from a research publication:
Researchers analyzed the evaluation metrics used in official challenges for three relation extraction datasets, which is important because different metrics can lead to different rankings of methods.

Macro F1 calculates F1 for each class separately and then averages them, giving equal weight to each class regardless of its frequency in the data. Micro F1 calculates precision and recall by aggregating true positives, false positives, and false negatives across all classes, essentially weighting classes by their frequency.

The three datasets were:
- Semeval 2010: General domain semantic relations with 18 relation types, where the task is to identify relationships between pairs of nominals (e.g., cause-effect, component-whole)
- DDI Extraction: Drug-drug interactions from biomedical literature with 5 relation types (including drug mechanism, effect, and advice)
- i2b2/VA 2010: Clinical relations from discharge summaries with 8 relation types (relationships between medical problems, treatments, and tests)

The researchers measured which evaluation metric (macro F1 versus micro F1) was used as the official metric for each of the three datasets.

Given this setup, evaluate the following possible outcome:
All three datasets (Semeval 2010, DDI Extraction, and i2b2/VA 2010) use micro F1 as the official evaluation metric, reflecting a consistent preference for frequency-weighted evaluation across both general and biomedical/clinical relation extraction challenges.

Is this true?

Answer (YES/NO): NO